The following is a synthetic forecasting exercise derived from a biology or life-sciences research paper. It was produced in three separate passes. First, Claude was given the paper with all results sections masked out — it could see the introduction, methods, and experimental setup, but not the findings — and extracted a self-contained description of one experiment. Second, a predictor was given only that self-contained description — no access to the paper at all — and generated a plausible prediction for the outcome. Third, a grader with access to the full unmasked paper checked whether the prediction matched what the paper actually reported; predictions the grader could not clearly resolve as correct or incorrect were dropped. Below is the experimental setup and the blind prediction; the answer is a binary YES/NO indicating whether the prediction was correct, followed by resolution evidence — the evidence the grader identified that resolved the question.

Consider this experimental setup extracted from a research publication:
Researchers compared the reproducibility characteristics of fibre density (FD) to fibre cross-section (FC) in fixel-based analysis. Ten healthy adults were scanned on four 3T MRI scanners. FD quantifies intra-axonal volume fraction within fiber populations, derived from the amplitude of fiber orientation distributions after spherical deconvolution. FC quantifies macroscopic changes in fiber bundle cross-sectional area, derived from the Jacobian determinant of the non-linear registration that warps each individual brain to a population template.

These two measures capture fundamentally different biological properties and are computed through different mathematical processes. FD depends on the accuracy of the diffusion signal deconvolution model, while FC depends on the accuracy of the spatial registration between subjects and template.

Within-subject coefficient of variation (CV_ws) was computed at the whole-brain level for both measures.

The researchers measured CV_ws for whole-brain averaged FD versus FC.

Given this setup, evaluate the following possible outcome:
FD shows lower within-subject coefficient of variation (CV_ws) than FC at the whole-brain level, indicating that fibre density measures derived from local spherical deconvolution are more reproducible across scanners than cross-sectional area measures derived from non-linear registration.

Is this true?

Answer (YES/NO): NO